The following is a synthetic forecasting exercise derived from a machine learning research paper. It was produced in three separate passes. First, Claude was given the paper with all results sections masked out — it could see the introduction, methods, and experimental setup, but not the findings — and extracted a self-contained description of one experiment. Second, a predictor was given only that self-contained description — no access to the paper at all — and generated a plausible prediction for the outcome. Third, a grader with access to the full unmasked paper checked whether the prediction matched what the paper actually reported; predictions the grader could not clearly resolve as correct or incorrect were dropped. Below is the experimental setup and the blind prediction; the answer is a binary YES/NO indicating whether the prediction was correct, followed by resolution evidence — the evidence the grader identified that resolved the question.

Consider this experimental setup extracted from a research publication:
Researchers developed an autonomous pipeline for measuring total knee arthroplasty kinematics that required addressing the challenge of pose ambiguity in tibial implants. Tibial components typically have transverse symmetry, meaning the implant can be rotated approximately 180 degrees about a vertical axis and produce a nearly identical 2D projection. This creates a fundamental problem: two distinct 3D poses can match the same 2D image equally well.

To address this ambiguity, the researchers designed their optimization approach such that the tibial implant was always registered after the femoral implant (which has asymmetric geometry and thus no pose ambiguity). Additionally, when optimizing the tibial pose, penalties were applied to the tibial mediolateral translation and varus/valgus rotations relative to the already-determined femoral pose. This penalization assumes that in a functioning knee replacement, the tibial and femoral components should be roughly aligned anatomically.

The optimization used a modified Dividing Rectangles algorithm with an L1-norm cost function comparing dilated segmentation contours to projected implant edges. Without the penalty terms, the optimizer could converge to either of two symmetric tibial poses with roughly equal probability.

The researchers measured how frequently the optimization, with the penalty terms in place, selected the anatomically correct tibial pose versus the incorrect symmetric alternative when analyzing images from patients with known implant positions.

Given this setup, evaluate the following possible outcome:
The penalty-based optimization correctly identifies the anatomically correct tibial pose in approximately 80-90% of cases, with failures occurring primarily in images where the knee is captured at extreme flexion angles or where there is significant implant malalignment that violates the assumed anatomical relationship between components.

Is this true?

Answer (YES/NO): NO